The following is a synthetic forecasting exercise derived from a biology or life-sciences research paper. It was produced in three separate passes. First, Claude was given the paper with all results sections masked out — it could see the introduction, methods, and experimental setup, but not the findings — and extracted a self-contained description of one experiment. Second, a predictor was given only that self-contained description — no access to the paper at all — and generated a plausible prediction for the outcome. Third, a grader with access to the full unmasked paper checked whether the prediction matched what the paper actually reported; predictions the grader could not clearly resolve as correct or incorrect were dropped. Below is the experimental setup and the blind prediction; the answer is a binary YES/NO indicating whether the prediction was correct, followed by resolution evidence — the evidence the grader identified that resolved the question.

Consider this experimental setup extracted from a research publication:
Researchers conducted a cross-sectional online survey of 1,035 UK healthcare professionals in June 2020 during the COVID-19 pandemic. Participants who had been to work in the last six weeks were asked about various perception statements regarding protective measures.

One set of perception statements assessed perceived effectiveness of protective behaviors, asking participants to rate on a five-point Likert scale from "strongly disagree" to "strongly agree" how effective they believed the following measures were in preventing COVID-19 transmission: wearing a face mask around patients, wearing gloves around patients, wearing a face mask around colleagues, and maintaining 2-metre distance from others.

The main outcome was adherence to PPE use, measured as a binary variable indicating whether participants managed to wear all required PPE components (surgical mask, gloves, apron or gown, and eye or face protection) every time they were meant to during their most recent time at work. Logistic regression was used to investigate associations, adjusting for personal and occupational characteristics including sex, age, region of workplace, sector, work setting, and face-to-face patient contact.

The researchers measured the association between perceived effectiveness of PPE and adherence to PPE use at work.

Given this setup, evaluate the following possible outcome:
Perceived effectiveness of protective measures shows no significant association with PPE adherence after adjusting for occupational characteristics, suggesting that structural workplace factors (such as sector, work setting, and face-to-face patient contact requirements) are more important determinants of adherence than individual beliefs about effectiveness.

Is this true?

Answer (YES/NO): NO